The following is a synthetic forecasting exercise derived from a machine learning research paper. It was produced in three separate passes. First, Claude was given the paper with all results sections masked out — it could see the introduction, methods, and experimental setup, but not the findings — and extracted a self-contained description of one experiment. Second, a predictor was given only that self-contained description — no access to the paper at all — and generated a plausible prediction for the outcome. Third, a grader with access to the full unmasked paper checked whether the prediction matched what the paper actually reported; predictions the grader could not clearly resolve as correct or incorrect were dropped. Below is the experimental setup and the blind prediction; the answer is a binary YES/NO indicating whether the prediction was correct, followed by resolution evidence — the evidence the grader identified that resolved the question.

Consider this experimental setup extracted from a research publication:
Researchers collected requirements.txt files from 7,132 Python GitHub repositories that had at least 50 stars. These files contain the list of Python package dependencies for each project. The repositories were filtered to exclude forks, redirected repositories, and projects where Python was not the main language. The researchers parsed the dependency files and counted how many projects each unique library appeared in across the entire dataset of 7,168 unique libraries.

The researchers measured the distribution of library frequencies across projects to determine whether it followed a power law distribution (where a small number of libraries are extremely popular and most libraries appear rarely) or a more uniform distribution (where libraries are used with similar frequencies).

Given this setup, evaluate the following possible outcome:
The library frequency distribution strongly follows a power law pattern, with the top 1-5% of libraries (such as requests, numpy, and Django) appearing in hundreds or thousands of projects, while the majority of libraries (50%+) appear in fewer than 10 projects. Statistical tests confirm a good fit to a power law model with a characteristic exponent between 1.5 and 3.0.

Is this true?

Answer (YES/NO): NO